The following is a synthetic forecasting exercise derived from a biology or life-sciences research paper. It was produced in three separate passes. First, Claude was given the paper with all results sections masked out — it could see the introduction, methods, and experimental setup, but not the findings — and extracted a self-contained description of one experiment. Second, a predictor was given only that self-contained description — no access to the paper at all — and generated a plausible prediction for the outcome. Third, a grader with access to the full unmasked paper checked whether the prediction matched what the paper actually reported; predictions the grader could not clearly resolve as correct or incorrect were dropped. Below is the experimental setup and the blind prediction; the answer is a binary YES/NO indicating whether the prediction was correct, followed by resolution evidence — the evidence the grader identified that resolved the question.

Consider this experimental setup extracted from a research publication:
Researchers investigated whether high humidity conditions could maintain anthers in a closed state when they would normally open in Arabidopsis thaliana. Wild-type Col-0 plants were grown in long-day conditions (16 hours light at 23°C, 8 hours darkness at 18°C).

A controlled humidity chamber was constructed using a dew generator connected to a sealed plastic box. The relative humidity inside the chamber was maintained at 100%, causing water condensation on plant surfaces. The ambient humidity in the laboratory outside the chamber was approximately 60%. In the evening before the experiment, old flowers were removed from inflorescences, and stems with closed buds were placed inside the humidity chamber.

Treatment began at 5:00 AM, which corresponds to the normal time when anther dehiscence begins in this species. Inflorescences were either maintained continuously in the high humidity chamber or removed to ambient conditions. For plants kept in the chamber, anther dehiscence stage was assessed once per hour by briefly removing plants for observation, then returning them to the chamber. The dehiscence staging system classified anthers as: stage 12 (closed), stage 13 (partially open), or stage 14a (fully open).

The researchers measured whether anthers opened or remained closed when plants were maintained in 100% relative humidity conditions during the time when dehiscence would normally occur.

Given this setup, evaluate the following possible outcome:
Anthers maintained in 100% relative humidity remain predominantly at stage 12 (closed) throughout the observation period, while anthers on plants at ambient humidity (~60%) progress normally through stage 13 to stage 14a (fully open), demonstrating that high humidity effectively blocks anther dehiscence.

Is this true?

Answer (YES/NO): YES